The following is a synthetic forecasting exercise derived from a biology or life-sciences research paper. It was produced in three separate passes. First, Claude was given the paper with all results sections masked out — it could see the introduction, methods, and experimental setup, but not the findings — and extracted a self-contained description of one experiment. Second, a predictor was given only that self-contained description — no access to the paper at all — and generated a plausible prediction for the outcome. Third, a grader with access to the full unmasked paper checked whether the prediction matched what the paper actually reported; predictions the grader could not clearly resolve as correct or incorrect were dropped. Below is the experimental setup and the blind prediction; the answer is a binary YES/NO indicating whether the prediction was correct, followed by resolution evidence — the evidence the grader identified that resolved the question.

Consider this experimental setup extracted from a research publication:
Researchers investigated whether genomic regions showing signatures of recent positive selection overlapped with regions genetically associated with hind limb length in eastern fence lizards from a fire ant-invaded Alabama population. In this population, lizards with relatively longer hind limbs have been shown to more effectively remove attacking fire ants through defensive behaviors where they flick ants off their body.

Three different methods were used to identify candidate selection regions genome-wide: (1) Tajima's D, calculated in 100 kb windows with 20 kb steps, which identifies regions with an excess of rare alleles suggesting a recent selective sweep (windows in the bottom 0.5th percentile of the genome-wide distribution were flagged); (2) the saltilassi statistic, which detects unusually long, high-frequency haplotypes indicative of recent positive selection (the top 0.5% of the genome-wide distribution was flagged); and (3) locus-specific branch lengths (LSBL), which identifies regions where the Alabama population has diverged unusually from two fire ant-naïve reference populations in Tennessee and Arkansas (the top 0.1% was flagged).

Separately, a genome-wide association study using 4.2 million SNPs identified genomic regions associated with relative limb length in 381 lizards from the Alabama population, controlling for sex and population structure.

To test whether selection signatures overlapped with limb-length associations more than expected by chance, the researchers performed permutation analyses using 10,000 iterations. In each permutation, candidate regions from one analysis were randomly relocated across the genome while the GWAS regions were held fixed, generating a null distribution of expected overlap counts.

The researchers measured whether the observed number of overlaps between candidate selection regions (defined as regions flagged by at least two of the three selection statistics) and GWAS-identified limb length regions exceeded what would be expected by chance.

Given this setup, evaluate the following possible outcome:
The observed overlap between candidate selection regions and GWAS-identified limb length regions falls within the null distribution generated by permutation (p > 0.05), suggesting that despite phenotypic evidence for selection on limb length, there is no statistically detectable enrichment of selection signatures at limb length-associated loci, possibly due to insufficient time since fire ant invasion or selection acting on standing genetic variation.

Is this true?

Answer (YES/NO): YES